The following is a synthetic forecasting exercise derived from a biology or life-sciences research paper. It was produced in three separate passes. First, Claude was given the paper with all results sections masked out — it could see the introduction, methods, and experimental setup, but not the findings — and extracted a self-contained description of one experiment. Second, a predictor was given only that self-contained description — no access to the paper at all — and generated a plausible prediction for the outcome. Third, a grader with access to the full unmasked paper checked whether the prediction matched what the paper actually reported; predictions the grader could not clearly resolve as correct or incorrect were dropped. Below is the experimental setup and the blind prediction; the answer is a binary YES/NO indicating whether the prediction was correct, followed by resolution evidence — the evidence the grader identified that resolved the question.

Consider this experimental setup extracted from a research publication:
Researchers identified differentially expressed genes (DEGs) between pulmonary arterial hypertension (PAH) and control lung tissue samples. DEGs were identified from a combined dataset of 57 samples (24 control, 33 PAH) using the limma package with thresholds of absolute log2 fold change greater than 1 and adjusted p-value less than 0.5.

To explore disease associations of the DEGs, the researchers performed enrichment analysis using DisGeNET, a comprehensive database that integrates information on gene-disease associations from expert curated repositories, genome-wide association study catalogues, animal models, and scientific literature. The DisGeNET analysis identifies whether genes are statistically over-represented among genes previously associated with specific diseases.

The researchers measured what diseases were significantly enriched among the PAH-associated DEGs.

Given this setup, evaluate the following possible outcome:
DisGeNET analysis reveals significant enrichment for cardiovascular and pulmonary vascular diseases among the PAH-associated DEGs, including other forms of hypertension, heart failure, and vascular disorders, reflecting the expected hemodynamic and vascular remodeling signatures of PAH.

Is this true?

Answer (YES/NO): NO